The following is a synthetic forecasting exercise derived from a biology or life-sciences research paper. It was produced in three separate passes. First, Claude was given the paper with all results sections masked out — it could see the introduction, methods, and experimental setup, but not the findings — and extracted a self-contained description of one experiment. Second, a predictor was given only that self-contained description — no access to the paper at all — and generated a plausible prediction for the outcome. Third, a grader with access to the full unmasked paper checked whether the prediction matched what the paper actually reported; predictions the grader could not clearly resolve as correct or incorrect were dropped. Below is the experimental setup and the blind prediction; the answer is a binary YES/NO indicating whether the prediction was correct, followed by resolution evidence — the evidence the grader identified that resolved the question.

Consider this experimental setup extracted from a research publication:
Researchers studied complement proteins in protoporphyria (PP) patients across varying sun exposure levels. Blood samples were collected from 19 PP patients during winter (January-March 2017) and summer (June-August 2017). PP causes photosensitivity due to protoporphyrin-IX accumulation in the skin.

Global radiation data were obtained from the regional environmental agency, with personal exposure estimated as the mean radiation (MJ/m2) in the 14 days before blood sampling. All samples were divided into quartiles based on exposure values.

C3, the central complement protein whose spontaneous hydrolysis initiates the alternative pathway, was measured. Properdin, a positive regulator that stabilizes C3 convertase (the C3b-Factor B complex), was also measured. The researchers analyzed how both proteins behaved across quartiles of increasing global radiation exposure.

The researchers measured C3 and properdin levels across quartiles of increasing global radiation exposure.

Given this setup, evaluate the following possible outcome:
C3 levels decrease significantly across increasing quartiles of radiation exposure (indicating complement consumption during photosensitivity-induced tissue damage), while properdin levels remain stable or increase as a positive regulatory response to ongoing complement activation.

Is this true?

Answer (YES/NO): NO